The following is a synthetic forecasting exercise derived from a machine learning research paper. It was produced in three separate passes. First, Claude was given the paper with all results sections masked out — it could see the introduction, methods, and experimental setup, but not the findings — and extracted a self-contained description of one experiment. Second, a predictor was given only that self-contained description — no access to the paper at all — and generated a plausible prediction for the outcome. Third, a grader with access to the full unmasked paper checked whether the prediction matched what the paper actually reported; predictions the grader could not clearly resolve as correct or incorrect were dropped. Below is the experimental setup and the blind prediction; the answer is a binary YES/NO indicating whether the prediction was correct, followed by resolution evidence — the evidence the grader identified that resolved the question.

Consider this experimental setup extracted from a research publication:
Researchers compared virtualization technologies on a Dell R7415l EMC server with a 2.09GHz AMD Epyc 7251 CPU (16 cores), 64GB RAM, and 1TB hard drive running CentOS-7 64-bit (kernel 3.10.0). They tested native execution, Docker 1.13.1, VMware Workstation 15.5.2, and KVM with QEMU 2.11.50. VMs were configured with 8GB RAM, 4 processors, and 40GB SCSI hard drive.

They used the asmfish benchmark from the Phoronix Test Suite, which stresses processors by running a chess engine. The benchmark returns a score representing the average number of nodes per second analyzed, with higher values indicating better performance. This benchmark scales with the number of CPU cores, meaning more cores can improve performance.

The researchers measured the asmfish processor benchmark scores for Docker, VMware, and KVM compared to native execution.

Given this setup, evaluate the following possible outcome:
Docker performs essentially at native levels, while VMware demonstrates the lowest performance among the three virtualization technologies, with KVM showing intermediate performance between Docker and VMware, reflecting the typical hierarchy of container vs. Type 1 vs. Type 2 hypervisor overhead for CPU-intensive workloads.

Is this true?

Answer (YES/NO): NO